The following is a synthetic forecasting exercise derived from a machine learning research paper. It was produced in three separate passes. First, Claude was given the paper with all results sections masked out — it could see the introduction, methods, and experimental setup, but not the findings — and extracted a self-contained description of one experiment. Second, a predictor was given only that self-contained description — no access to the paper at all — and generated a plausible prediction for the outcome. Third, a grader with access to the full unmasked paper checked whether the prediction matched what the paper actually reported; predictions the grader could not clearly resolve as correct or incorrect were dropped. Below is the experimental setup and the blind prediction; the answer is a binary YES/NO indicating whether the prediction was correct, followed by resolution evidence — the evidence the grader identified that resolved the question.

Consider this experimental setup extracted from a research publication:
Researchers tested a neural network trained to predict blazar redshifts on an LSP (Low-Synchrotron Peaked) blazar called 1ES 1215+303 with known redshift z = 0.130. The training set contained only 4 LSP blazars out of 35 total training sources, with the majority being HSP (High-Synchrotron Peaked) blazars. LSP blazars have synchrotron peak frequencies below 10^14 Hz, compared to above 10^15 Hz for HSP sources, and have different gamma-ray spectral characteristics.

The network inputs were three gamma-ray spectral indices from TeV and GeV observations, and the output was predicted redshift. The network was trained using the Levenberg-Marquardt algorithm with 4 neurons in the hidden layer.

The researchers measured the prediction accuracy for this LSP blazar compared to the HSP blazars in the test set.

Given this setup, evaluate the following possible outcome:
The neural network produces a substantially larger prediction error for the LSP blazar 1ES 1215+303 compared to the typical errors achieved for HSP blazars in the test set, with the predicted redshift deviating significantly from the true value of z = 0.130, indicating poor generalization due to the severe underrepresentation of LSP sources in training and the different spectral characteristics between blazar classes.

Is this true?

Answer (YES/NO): NO